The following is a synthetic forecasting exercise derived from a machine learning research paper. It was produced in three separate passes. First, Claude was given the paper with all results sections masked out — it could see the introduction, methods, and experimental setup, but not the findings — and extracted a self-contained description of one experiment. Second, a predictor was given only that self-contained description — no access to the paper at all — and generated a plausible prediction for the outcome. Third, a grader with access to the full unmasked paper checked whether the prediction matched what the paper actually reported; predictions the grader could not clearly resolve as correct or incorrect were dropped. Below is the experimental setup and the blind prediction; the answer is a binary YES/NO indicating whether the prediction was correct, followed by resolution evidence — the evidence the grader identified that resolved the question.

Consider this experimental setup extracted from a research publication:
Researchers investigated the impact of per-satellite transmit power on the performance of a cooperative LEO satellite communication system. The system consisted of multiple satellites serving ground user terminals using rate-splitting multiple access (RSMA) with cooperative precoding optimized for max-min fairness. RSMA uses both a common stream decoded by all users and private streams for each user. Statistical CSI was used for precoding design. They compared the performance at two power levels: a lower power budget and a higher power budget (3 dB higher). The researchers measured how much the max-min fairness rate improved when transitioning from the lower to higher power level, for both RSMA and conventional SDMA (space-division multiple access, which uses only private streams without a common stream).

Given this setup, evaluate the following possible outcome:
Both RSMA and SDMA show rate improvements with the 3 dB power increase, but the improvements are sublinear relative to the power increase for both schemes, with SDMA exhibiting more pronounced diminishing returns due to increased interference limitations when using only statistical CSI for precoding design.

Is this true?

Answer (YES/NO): NO